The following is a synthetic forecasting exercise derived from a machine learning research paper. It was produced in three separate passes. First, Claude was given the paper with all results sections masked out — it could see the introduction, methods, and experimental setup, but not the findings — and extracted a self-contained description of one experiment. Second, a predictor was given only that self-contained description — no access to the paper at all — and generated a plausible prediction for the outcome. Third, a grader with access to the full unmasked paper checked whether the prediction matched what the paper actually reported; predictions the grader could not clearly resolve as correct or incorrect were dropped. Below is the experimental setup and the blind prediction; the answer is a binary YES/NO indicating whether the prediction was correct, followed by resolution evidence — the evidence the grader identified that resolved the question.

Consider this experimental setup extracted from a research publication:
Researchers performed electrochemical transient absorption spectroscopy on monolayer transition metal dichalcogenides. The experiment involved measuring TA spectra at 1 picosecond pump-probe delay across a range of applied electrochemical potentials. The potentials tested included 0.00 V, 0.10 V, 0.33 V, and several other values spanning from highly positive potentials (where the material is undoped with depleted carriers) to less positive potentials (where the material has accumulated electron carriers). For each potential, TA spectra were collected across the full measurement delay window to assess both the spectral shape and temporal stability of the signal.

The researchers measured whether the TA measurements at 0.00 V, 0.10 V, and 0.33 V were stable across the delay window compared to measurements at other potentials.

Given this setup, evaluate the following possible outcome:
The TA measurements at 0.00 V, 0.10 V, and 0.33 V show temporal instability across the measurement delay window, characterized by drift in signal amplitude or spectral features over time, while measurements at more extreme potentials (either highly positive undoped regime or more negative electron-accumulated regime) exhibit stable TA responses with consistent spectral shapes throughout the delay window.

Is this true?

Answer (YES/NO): YES